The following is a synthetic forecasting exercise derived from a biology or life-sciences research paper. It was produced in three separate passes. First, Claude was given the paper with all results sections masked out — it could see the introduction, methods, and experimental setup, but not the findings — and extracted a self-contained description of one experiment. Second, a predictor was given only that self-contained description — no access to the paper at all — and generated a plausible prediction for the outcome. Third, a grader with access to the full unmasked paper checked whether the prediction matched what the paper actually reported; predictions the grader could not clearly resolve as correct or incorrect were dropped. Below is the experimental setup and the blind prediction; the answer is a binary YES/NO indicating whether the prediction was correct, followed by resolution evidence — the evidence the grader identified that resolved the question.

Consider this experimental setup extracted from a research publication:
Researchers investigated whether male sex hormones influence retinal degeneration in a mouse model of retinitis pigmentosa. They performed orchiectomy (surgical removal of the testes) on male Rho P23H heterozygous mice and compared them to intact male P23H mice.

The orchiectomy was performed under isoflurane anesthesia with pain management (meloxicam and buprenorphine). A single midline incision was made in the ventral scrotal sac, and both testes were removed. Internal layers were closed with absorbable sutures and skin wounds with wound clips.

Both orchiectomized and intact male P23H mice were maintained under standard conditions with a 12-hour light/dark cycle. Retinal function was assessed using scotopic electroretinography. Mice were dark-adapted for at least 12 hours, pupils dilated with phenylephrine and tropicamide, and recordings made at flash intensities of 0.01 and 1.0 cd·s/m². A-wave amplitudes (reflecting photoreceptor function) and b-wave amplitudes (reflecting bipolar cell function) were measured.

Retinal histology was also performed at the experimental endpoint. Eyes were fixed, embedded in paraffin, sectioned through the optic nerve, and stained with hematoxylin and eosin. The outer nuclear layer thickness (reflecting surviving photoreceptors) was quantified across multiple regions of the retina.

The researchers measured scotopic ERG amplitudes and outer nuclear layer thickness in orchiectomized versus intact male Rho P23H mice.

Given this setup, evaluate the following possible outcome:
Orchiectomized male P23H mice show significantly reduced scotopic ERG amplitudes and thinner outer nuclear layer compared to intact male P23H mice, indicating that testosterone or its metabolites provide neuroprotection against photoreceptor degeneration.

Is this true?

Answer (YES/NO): NO